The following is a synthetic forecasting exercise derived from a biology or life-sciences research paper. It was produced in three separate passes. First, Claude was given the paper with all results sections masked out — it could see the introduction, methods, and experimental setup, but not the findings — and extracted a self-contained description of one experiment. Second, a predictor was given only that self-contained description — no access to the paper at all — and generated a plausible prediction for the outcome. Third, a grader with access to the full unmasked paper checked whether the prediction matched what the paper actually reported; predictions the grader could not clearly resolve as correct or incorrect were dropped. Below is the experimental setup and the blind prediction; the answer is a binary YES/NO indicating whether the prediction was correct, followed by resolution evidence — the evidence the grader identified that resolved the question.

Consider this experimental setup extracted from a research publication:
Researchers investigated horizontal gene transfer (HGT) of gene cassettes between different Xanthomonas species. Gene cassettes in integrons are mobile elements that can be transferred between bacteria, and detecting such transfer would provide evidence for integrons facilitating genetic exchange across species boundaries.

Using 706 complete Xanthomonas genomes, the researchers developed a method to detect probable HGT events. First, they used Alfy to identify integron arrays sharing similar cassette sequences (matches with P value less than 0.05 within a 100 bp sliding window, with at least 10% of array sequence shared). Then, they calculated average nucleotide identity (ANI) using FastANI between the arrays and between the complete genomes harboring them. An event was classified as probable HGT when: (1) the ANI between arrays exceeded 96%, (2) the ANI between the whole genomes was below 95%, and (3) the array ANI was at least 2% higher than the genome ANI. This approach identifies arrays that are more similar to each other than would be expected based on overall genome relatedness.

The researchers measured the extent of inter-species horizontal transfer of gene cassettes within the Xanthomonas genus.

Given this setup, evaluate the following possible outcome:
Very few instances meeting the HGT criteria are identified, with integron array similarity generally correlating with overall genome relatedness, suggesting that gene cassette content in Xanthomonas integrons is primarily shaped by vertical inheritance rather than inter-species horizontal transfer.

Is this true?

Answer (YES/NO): NO